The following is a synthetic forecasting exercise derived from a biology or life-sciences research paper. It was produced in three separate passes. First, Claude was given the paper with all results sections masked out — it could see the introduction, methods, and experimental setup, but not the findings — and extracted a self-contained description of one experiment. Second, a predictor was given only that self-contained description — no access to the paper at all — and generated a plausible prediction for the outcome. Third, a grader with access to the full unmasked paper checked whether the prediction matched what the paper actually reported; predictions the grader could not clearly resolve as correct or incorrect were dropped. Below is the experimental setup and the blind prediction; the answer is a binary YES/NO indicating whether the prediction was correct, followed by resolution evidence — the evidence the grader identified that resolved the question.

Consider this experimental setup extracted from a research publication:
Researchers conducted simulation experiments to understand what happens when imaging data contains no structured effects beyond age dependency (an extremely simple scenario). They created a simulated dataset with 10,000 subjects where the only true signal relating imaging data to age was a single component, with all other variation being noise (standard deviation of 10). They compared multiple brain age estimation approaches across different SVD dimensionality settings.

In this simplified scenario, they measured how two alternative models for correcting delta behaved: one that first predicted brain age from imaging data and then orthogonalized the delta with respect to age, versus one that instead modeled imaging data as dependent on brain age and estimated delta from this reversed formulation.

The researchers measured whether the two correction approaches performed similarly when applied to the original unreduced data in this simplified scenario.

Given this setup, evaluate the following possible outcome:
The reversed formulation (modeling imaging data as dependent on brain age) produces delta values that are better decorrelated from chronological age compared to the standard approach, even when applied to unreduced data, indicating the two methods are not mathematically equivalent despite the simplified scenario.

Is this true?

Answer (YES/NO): NO